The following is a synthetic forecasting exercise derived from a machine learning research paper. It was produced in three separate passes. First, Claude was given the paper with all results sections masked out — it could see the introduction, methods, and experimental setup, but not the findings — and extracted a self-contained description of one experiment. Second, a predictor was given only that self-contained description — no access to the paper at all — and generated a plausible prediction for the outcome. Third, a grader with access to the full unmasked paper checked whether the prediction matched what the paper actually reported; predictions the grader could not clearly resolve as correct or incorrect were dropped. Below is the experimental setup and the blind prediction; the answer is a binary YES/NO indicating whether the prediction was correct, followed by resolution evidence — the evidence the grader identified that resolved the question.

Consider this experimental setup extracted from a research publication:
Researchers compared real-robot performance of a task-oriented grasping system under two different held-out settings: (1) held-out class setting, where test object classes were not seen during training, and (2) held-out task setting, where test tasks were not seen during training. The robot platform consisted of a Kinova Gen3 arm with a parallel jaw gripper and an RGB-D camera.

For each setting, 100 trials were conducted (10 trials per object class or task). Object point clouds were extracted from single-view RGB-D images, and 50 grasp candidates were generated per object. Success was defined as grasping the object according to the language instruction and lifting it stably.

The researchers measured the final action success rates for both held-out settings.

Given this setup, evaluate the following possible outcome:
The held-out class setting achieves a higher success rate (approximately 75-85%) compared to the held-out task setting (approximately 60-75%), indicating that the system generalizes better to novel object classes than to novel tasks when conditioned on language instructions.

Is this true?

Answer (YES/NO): NO